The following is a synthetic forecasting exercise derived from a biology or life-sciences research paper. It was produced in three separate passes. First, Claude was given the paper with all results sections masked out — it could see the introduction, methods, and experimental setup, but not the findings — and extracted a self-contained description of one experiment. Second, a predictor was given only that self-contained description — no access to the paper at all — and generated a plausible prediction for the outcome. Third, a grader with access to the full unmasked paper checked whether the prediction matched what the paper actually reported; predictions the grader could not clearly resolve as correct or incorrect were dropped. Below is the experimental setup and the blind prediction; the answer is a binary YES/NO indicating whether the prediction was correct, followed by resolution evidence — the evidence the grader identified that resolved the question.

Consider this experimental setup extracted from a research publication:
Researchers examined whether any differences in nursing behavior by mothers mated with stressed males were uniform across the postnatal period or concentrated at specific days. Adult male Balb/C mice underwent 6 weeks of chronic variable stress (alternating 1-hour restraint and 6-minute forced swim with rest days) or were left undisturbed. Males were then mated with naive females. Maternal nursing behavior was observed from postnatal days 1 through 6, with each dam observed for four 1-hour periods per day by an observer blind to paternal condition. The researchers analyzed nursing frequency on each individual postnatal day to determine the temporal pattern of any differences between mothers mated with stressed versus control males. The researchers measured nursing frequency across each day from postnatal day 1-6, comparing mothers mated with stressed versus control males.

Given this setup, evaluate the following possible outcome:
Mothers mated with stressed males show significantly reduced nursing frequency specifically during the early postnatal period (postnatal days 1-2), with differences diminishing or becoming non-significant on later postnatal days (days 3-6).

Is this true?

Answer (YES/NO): NO